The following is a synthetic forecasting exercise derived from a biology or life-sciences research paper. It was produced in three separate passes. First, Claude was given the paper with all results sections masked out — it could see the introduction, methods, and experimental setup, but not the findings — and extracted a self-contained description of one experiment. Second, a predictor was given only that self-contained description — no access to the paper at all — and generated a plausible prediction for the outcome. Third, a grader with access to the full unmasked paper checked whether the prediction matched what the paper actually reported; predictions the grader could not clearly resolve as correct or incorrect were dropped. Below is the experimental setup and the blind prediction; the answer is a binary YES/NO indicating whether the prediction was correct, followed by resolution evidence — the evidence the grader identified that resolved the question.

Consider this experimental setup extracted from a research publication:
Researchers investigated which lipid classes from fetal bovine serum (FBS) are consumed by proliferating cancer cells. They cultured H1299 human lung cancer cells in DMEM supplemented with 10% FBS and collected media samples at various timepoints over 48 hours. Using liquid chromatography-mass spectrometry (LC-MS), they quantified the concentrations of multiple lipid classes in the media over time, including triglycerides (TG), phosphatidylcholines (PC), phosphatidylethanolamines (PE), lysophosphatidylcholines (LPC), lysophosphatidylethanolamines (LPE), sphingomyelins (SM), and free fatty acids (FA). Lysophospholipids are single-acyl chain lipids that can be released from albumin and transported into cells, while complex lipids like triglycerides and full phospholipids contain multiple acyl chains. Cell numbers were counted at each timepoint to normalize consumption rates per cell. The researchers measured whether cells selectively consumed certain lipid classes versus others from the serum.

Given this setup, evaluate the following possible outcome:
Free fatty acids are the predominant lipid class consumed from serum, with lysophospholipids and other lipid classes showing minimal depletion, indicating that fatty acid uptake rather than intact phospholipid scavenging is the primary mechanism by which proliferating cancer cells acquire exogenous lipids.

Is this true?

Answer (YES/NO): NO